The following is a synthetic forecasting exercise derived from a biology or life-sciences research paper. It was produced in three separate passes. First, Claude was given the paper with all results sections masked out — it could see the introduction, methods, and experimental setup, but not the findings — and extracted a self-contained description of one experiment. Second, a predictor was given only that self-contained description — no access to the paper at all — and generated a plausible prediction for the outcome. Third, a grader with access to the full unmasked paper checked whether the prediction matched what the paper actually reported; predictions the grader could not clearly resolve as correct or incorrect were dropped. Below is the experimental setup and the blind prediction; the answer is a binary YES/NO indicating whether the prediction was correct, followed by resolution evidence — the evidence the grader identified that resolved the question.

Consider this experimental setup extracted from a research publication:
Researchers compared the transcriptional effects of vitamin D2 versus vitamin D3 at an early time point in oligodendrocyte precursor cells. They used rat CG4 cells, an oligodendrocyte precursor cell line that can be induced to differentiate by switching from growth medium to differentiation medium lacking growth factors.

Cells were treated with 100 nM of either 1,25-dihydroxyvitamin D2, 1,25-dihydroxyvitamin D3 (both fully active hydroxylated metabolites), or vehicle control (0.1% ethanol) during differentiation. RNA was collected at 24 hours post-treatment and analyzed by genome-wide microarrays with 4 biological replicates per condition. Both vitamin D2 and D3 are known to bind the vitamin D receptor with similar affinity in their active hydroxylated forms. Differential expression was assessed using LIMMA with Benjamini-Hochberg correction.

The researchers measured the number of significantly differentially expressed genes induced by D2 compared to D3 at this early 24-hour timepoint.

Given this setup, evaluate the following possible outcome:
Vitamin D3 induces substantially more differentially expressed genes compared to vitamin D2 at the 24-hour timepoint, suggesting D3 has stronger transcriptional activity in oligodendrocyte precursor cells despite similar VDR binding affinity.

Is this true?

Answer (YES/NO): YES